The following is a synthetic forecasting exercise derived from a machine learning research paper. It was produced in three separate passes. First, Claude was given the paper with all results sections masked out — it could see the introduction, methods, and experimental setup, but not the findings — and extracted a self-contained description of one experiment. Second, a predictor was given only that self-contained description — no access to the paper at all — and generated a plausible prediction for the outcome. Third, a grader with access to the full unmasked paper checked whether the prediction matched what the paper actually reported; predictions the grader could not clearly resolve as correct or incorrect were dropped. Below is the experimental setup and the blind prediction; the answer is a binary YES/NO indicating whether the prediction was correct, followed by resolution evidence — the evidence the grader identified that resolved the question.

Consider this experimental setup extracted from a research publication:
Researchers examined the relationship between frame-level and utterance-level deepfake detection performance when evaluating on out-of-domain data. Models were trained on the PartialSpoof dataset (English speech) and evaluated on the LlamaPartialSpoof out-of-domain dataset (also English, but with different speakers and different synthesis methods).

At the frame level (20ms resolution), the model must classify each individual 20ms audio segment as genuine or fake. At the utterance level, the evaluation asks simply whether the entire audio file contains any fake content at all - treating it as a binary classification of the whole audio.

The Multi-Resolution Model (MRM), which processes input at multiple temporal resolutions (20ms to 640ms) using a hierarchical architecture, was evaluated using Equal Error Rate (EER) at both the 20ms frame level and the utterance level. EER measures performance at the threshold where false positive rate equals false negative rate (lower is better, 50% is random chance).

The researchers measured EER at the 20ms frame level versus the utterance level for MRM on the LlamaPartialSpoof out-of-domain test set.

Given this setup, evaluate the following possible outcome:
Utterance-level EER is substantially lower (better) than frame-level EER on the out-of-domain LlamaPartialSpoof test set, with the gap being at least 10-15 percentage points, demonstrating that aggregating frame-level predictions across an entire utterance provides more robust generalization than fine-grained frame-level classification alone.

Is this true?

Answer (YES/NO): YES